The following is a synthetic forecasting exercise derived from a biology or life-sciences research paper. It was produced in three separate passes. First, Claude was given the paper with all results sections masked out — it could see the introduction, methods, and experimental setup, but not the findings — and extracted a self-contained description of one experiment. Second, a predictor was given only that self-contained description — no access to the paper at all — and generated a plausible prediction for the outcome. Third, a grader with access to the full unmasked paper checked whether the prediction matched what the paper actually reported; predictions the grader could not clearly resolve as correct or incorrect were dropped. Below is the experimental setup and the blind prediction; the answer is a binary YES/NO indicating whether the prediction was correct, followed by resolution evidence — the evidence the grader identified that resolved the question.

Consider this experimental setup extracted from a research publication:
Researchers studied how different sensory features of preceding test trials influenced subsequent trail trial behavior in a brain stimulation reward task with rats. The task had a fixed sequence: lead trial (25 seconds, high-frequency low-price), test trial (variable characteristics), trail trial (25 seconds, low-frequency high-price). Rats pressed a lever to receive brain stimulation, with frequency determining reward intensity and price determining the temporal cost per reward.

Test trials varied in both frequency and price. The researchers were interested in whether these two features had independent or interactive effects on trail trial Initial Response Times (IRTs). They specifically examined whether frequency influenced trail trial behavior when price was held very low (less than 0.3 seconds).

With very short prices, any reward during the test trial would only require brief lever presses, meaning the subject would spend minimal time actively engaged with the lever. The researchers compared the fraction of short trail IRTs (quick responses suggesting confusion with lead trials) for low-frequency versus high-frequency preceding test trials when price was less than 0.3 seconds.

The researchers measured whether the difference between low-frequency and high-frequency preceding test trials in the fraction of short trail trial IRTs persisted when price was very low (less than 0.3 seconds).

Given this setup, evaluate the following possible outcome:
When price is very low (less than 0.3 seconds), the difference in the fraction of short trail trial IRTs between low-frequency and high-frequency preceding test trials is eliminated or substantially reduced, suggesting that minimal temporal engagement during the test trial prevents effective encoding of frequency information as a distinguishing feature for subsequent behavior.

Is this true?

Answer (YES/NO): NO